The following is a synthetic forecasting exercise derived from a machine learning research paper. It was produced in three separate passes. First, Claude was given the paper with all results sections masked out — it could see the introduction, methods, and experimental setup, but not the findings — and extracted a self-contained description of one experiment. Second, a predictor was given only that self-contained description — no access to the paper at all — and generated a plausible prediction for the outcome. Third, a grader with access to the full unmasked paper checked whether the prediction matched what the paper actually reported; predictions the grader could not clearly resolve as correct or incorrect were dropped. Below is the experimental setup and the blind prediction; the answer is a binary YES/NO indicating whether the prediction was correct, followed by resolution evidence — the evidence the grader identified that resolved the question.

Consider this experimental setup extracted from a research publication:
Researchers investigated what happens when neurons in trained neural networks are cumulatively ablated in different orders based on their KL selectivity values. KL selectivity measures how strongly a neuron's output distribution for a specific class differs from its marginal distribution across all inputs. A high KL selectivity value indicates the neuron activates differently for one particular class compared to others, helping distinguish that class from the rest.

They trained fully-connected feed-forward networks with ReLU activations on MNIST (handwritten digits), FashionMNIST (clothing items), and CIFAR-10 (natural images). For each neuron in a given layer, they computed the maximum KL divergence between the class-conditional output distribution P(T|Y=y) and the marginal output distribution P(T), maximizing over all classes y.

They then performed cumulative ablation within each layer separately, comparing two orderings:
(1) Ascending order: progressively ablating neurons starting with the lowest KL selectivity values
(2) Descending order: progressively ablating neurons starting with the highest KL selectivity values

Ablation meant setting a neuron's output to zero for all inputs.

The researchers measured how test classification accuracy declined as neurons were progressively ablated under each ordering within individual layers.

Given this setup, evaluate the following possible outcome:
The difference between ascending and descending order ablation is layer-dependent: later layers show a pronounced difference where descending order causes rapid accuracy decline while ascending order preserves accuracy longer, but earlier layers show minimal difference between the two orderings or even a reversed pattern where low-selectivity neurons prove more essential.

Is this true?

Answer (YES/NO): NO